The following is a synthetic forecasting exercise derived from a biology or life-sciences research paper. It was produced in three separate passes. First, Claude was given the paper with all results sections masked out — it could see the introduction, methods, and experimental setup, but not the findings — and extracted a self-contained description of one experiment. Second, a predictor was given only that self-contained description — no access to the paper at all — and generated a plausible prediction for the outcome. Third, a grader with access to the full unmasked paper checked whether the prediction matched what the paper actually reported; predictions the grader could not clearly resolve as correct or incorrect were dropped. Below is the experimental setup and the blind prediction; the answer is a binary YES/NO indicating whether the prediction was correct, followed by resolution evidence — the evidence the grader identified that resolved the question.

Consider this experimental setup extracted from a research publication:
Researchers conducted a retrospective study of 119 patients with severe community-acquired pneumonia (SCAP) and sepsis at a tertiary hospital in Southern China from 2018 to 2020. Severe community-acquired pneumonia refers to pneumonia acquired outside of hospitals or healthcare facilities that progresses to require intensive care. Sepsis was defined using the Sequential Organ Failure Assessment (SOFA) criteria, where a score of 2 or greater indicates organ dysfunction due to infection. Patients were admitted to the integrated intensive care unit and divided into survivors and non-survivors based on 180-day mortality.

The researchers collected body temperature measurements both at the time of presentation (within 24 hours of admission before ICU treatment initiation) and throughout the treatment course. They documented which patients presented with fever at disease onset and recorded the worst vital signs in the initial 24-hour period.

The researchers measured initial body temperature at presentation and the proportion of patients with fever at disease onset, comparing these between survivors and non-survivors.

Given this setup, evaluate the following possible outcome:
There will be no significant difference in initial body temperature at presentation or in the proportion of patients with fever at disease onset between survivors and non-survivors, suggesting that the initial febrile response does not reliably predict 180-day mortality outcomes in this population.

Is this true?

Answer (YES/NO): NO